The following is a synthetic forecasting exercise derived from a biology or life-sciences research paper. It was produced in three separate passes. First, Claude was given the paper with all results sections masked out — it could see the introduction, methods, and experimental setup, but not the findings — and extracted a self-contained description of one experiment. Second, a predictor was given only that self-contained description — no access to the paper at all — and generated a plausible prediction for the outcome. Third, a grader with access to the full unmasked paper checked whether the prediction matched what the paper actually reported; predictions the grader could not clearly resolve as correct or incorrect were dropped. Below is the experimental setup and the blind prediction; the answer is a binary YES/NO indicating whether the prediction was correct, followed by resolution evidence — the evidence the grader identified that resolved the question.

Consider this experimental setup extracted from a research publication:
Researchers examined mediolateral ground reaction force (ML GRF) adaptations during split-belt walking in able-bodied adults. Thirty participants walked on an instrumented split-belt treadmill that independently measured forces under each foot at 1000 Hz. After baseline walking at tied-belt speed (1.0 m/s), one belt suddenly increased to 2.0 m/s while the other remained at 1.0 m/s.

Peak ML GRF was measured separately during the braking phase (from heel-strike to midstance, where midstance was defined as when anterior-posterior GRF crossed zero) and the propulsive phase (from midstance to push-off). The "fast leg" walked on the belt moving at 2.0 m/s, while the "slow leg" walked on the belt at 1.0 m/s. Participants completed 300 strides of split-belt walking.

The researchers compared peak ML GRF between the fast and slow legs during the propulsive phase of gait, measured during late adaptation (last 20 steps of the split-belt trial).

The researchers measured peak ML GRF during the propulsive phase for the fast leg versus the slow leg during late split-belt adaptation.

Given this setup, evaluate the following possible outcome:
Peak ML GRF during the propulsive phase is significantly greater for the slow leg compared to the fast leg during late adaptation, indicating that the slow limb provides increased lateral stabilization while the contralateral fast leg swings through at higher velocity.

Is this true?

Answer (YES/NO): NO